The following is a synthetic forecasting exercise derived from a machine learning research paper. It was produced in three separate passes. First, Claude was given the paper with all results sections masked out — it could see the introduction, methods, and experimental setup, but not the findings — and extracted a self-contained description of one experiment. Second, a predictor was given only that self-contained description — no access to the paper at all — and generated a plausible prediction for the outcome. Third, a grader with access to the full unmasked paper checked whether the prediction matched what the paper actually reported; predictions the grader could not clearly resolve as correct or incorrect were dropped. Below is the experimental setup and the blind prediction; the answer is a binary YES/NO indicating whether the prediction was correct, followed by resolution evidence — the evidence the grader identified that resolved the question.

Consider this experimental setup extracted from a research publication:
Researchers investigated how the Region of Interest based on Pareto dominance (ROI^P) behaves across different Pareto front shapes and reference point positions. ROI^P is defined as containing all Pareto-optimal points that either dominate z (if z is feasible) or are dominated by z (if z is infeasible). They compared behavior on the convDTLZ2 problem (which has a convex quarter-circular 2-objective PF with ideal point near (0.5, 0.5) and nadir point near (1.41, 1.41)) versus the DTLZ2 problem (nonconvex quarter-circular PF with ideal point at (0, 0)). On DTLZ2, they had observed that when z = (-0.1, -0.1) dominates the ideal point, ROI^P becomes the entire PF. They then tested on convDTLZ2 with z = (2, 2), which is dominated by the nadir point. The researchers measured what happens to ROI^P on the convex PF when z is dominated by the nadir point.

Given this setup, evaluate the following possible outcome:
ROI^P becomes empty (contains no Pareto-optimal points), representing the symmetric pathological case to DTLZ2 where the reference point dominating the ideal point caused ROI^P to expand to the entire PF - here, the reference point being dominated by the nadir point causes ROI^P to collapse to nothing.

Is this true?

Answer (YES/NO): NO